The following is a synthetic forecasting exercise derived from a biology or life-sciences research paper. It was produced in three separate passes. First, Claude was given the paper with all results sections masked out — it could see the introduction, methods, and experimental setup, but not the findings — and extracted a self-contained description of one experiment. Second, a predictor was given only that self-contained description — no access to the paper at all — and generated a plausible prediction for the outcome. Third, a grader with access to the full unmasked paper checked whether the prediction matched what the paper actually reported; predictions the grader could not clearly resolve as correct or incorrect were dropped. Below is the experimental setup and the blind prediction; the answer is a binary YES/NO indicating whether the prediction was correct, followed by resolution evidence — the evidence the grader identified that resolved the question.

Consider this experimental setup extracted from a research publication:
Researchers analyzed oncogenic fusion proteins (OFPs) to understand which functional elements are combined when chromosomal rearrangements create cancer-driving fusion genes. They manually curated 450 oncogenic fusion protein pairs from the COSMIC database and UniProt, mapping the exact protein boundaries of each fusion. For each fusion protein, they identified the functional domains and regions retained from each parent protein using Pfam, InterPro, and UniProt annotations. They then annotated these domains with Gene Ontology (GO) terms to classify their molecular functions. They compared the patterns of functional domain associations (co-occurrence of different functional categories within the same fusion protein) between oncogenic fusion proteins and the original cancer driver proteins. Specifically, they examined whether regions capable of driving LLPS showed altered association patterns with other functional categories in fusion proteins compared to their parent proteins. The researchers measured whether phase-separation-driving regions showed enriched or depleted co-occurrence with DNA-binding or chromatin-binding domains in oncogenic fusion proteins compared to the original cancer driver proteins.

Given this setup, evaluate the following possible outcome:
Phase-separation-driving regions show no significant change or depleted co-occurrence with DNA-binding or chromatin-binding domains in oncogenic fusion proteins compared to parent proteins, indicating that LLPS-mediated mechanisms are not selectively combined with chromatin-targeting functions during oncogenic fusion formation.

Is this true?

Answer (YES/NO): NO